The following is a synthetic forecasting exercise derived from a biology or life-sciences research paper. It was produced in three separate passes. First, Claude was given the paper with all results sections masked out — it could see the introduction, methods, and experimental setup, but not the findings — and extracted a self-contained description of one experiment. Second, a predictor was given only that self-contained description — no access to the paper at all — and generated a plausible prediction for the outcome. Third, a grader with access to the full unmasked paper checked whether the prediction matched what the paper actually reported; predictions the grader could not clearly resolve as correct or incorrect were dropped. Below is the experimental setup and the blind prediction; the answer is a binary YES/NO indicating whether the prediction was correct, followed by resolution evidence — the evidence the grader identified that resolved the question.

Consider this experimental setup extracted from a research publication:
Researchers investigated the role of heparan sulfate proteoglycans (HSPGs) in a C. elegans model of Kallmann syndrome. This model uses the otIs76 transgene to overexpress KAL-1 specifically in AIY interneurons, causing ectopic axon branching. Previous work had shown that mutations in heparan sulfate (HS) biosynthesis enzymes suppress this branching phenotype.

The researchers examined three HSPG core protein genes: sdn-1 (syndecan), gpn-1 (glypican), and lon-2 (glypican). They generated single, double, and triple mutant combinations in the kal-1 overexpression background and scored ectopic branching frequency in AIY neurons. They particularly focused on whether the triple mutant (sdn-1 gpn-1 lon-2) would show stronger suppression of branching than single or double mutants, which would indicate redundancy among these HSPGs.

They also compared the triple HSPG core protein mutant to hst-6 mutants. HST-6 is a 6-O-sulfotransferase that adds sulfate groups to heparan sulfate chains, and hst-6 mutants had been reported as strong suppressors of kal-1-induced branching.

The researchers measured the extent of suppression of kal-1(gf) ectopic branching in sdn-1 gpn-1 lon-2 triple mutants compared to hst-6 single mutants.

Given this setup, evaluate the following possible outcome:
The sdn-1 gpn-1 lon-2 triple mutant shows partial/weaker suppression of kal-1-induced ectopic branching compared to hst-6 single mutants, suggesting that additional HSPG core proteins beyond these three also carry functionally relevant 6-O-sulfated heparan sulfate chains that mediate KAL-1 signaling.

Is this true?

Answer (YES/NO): NO